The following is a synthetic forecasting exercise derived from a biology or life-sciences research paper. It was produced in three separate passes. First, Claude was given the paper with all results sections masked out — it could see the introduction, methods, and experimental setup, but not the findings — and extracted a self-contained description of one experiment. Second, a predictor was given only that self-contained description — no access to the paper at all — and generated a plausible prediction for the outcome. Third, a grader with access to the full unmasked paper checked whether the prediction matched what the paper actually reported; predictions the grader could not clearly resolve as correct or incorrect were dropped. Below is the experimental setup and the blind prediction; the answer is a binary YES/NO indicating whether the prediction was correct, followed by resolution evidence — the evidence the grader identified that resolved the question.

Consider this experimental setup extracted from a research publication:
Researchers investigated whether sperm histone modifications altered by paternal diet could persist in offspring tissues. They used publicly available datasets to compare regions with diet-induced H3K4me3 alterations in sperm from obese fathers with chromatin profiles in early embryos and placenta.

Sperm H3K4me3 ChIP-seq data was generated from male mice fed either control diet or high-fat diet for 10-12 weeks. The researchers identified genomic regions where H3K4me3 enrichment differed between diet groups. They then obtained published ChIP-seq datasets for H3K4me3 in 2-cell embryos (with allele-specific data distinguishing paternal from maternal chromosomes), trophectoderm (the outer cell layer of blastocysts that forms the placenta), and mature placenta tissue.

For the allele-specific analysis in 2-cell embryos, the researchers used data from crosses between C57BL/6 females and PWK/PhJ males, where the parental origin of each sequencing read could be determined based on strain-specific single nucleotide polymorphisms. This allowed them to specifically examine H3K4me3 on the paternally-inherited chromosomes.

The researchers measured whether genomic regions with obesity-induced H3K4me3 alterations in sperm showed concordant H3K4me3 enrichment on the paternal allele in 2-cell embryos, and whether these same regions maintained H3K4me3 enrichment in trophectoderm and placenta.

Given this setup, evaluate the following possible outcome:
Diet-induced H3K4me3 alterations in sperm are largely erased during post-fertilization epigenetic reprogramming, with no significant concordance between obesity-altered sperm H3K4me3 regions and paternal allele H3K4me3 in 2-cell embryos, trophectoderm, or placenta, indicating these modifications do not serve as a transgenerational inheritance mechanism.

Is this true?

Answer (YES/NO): NO